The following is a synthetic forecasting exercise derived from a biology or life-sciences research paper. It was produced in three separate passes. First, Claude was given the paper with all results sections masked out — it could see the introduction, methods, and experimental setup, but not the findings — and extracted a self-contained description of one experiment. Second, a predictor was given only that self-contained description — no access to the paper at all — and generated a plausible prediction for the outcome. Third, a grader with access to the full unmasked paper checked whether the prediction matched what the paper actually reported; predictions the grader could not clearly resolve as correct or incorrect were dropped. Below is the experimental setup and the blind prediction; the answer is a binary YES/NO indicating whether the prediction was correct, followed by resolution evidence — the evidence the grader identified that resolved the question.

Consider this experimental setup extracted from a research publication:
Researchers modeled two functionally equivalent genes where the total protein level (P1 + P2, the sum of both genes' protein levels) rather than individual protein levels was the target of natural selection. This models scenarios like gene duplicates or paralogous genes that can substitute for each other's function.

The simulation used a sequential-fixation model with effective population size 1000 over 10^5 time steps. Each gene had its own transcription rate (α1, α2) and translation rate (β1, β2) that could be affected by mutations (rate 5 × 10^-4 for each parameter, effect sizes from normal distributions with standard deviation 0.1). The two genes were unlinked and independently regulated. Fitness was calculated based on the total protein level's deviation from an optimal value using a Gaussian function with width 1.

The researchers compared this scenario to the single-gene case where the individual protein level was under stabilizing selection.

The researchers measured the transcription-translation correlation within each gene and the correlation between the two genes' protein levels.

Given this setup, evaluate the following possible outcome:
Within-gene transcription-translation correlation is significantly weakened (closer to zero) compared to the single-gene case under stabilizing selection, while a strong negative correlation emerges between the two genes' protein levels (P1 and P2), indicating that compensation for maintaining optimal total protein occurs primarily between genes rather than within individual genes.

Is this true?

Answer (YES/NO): NO